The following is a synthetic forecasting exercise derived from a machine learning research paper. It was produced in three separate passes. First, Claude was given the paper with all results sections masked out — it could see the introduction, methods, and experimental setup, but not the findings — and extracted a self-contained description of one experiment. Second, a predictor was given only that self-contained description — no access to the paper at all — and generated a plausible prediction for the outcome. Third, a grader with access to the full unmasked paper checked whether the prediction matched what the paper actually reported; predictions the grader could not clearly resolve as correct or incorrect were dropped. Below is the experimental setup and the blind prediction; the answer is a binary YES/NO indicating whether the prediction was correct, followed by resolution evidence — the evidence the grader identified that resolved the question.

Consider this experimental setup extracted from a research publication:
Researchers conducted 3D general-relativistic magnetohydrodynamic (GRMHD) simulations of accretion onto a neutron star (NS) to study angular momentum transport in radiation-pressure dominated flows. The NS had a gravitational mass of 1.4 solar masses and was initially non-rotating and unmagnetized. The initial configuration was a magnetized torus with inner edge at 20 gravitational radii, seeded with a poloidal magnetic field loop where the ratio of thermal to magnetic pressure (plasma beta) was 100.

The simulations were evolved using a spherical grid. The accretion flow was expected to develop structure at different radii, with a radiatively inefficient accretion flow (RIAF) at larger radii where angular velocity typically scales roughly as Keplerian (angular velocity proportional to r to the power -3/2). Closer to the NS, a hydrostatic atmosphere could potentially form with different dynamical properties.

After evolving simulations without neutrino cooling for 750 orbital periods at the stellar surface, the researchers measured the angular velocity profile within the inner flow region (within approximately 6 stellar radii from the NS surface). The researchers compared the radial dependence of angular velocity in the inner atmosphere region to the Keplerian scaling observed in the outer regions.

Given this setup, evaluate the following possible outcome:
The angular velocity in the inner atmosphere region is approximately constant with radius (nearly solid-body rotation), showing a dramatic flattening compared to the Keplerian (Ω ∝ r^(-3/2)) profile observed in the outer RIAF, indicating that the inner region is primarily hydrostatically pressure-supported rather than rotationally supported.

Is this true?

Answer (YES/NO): NO